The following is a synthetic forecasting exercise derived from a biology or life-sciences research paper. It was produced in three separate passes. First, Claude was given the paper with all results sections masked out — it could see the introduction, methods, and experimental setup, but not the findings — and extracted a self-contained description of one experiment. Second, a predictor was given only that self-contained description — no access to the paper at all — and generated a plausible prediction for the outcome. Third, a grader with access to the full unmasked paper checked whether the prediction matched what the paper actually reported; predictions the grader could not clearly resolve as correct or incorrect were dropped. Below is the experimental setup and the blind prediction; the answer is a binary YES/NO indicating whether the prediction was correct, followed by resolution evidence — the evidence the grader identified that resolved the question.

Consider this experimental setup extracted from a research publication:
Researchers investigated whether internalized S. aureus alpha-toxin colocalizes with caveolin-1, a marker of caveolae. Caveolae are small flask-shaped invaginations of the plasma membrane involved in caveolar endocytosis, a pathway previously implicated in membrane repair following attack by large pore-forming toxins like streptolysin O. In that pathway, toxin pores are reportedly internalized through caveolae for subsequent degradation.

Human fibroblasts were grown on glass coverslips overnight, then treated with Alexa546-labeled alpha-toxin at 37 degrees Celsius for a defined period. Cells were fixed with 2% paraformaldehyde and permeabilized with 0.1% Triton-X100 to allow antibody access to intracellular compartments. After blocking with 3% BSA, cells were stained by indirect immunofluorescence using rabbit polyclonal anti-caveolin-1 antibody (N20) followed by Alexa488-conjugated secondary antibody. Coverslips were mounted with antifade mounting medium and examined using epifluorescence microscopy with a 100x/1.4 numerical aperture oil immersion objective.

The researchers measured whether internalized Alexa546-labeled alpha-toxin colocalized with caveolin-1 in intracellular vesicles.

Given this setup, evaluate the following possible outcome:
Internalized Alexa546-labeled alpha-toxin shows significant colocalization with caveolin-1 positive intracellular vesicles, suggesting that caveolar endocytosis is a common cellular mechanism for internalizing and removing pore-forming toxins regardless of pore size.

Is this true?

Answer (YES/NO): NO